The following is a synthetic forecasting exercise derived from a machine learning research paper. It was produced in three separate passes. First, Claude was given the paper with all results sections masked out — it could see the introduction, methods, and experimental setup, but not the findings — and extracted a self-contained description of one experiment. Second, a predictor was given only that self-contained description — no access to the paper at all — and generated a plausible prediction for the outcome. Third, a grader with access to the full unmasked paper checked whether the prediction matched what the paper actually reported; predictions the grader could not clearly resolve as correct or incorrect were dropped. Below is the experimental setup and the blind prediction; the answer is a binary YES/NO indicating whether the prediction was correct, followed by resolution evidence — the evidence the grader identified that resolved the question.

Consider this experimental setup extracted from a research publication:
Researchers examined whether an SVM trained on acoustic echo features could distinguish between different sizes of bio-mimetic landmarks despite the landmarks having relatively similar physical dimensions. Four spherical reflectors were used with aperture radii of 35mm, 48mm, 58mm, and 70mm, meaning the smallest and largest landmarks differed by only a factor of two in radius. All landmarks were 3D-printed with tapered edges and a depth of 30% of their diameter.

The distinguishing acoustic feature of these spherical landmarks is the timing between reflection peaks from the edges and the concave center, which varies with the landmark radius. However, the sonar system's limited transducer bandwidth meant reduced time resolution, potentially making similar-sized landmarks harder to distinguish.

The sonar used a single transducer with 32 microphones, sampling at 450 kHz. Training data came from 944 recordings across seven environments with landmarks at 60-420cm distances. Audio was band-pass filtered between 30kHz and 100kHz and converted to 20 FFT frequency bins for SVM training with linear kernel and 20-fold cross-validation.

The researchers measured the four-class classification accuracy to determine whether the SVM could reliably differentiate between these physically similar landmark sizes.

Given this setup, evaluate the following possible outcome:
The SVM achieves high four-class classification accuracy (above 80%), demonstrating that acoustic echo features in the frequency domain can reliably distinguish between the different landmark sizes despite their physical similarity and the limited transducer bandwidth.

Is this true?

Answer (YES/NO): NO